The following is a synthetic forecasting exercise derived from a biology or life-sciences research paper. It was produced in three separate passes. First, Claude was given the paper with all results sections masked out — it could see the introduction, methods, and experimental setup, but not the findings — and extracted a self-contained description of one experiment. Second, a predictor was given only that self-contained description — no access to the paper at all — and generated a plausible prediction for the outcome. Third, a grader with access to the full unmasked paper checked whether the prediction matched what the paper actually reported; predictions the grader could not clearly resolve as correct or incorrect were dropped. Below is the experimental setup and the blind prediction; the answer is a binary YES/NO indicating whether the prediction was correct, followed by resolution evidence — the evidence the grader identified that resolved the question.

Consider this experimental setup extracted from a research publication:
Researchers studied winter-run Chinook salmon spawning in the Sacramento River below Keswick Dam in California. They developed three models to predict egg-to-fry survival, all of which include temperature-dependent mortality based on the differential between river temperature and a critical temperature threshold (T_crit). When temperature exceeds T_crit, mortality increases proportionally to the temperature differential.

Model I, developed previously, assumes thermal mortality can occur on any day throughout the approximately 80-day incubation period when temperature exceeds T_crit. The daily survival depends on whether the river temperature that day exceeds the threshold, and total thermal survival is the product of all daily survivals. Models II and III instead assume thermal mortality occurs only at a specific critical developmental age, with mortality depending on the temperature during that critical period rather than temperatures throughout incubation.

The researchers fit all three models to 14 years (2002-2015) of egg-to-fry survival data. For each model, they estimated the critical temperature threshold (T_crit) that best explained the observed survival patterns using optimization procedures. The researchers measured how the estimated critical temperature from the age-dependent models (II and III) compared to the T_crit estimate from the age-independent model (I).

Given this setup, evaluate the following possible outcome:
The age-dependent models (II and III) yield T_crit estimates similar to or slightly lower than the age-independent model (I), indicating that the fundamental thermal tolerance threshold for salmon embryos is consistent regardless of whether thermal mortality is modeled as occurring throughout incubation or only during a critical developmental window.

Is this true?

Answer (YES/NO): YES